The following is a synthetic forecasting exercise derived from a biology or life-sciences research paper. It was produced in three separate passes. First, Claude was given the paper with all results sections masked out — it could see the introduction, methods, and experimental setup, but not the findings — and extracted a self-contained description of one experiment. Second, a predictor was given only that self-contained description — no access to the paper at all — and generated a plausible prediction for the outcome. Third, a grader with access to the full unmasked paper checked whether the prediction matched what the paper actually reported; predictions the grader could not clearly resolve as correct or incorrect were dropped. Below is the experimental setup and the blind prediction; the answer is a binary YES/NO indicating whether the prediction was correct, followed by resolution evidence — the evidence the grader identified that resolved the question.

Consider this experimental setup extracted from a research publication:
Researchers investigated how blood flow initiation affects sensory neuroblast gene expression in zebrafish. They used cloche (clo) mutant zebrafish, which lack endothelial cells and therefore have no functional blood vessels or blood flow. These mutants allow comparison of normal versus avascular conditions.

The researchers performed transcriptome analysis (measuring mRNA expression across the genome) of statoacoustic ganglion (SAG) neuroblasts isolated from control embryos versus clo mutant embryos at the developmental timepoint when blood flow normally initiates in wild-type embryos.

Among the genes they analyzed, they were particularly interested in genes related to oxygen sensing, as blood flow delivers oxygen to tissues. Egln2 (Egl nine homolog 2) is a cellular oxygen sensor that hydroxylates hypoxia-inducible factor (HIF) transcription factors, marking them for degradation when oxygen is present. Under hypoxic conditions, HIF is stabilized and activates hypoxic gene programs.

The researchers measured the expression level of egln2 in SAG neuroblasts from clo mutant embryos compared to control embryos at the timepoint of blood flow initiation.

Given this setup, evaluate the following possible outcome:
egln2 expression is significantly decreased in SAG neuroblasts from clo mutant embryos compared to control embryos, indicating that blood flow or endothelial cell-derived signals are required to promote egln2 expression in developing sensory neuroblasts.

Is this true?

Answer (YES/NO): YES